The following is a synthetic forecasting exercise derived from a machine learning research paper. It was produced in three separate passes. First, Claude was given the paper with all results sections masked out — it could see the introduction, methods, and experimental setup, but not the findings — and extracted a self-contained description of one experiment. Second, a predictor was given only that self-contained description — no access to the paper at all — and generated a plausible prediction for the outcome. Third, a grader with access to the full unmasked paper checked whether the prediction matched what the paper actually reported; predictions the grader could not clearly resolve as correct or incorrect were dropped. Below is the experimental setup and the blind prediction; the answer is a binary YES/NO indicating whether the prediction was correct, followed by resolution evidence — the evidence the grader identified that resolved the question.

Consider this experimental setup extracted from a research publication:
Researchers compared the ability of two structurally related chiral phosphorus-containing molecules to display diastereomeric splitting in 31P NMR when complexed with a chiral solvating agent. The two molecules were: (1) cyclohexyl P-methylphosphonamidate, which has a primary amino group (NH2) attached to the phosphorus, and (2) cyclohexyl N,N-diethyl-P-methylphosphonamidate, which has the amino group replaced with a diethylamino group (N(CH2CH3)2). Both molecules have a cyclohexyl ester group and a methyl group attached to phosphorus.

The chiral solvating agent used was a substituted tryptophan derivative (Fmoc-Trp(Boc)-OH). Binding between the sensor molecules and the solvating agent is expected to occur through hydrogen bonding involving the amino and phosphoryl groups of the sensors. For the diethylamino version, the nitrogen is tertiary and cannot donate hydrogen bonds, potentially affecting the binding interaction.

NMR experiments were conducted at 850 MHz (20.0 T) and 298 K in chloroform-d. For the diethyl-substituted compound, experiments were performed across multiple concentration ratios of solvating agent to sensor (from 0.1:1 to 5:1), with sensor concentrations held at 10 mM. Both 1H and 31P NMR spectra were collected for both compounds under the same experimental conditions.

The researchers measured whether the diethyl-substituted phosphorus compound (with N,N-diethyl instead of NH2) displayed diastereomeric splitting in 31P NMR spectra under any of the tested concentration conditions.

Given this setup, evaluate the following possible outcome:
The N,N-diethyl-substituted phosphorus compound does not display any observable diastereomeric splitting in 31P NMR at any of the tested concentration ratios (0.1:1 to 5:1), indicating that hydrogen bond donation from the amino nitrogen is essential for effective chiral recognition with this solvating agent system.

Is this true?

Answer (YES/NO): YES